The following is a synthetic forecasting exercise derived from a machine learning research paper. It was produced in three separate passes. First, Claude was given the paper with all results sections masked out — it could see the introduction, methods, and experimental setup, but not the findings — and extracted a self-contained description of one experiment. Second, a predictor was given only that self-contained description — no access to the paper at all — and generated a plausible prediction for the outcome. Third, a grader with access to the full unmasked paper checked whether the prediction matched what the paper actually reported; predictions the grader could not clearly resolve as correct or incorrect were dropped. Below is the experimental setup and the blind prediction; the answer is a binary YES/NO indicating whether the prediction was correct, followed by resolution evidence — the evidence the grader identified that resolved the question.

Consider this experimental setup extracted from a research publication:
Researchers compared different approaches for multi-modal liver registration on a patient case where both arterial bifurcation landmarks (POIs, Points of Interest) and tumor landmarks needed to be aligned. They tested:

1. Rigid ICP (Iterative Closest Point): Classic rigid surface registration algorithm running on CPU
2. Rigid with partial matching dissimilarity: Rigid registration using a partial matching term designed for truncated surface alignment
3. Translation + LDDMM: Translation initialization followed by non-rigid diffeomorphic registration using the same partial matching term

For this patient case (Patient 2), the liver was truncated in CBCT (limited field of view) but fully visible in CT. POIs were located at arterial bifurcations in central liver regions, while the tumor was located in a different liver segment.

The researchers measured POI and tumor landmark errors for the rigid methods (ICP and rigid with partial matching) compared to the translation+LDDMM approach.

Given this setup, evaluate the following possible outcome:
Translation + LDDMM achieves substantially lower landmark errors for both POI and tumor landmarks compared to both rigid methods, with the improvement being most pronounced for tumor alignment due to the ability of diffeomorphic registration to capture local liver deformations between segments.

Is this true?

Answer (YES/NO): YES